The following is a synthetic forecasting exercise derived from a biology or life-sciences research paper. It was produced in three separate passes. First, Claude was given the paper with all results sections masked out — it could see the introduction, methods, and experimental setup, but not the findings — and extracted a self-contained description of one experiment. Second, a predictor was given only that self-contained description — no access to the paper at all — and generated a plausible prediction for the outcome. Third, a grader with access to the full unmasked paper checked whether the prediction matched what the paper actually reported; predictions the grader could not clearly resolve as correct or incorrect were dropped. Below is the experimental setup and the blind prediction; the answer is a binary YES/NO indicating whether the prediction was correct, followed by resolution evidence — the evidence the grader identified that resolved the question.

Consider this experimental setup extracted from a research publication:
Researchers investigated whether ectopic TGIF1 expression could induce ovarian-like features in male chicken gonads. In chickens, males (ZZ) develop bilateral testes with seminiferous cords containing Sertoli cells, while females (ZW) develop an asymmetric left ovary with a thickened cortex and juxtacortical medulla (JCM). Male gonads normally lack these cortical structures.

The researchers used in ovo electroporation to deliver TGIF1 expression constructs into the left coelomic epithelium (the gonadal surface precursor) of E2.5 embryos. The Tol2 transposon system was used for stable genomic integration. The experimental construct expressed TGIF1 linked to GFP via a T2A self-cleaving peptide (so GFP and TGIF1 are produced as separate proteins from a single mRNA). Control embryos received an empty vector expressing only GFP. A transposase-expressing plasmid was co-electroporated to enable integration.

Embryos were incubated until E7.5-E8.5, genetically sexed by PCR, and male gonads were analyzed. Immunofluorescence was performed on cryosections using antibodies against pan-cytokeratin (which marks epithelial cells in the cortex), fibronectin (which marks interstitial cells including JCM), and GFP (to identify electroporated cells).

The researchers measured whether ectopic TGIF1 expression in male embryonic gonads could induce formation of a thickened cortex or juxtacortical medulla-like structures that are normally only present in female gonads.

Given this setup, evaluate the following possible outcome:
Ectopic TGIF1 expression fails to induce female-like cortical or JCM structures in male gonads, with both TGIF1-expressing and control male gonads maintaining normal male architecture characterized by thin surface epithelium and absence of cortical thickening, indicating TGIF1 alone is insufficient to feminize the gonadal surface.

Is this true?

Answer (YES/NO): NO